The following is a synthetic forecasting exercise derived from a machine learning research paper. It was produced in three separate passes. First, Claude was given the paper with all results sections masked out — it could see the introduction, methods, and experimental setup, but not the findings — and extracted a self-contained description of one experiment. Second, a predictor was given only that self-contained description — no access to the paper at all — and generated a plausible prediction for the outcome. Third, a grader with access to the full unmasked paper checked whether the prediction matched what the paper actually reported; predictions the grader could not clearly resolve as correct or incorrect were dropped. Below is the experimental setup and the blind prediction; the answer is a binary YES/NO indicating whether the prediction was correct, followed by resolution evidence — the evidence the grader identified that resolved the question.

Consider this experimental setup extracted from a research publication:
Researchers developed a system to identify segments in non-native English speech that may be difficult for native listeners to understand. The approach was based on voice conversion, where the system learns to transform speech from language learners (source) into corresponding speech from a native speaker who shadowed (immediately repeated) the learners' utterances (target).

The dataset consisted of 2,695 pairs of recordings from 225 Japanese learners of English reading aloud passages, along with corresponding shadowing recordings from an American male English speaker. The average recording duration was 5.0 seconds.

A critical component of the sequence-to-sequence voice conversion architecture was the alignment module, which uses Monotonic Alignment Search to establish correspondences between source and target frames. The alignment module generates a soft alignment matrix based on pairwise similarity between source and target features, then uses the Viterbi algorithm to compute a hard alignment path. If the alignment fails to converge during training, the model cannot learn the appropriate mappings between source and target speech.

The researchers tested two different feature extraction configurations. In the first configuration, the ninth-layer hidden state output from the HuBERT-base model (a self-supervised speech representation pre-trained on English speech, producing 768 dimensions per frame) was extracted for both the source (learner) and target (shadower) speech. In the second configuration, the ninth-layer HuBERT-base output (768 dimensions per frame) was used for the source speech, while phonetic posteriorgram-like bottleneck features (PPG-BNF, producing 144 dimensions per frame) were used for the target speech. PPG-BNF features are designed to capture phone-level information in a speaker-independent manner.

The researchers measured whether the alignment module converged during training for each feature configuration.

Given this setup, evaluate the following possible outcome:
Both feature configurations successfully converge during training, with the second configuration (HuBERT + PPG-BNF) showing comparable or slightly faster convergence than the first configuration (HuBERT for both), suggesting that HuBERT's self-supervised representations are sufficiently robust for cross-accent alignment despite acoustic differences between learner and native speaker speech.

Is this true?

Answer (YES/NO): NO